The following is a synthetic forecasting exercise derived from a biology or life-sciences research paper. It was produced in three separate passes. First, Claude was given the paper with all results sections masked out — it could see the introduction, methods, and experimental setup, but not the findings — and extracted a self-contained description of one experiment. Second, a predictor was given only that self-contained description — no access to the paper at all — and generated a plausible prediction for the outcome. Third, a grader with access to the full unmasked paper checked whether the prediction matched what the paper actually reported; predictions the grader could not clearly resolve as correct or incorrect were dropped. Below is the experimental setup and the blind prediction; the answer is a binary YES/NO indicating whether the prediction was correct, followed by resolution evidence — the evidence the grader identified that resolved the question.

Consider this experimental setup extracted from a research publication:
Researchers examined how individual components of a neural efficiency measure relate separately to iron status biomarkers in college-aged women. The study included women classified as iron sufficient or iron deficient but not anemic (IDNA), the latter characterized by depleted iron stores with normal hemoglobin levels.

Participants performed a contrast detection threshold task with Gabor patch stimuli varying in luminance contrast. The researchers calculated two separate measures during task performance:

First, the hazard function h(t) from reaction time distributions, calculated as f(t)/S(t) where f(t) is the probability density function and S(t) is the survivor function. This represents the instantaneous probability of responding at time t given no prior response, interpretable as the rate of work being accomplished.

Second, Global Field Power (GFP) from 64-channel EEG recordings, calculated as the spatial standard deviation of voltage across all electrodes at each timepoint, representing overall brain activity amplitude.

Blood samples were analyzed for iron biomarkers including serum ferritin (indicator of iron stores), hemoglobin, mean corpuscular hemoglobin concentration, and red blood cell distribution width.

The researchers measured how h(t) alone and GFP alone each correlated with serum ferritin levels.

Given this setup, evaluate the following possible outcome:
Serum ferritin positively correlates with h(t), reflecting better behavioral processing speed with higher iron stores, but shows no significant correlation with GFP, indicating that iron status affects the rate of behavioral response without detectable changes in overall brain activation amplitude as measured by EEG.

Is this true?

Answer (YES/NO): NO